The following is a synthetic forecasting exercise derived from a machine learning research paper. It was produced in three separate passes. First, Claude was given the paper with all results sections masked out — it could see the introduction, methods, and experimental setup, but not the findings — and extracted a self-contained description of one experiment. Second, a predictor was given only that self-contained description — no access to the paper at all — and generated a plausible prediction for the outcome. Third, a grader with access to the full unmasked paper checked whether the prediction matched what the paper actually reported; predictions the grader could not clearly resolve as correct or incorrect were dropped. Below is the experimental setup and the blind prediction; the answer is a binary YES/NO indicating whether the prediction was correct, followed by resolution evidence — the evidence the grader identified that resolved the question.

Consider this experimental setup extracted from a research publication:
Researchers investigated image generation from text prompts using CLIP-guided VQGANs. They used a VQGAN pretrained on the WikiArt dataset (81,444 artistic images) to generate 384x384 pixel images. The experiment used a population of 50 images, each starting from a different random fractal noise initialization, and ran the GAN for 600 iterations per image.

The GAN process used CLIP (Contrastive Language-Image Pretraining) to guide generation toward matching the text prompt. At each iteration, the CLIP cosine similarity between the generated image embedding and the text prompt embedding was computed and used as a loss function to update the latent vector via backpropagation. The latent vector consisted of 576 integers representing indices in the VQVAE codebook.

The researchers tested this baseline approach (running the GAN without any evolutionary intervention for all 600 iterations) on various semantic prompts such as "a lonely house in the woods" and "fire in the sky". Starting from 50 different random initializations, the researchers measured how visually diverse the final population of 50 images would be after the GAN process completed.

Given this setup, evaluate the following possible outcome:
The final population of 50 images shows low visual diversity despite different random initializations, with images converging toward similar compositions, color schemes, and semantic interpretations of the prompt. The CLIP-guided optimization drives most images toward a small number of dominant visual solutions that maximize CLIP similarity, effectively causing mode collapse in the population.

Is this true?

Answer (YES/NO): NO